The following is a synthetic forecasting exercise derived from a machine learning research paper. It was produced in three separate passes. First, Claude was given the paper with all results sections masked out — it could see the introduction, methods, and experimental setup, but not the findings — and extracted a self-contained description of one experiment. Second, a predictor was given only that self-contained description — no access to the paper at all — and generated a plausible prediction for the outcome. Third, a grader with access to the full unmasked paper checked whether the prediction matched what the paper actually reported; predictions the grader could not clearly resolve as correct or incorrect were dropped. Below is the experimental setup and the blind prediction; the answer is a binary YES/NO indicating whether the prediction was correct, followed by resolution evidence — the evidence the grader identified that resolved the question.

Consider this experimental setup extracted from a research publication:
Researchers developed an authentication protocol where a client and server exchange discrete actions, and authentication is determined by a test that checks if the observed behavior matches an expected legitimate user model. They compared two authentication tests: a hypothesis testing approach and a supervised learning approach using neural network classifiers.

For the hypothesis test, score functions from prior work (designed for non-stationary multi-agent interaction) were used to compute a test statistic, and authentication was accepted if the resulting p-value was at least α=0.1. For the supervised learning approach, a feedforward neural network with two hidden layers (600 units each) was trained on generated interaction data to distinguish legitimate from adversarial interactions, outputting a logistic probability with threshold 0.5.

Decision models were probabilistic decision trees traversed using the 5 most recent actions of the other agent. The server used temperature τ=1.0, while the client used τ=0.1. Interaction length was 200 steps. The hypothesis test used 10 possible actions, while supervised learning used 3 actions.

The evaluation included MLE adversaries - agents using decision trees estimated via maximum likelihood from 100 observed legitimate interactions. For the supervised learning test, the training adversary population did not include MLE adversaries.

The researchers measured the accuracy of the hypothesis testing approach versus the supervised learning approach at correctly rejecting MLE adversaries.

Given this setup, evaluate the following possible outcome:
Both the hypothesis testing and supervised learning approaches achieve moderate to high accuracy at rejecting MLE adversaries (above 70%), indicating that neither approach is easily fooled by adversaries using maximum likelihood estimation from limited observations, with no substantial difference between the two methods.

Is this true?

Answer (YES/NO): NO